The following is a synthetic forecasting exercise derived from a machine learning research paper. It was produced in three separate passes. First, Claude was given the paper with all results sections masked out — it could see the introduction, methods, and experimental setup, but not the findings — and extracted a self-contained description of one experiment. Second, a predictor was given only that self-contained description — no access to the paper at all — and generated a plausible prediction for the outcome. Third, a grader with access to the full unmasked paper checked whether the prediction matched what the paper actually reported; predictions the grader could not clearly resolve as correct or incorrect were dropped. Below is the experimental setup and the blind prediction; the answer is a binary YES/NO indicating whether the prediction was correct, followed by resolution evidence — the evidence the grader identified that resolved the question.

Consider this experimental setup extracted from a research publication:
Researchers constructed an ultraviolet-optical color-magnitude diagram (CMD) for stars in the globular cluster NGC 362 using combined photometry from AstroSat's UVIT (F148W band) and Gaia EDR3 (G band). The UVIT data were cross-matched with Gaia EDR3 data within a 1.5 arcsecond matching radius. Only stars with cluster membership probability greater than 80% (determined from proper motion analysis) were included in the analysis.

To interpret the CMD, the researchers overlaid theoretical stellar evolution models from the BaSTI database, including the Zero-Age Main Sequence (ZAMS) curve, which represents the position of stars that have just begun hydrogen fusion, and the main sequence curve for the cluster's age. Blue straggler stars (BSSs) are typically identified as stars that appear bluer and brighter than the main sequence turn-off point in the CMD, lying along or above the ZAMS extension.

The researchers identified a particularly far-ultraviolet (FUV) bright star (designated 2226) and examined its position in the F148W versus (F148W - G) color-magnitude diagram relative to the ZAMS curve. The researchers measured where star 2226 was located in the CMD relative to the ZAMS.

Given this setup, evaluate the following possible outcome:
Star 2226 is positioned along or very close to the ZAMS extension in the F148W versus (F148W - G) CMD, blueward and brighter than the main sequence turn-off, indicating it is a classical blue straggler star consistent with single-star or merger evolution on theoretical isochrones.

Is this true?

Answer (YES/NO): NO